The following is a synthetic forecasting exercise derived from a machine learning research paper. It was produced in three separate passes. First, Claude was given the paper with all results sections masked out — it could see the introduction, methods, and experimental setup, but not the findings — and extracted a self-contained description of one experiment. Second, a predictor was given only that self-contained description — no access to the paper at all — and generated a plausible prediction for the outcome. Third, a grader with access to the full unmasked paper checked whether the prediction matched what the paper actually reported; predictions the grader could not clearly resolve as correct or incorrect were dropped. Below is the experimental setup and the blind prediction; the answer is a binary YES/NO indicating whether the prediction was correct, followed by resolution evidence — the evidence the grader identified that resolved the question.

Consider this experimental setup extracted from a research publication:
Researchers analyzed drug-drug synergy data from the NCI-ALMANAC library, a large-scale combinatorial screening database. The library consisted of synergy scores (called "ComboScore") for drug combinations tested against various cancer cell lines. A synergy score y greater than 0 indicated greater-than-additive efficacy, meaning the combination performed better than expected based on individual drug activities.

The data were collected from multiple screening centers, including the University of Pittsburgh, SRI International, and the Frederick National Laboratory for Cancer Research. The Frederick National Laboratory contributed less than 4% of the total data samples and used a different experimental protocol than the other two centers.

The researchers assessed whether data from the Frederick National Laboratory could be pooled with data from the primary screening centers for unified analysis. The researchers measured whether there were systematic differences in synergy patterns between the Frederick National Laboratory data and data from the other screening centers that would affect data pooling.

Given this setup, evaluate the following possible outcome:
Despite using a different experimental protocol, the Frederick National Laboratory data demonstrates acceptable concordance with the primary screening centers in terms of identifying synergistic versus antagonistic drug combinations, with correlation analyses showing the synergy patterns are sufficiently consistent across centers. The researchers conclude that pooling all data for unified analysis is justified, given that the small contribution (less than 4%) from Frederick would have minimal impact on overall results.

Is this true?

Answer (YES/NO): NO